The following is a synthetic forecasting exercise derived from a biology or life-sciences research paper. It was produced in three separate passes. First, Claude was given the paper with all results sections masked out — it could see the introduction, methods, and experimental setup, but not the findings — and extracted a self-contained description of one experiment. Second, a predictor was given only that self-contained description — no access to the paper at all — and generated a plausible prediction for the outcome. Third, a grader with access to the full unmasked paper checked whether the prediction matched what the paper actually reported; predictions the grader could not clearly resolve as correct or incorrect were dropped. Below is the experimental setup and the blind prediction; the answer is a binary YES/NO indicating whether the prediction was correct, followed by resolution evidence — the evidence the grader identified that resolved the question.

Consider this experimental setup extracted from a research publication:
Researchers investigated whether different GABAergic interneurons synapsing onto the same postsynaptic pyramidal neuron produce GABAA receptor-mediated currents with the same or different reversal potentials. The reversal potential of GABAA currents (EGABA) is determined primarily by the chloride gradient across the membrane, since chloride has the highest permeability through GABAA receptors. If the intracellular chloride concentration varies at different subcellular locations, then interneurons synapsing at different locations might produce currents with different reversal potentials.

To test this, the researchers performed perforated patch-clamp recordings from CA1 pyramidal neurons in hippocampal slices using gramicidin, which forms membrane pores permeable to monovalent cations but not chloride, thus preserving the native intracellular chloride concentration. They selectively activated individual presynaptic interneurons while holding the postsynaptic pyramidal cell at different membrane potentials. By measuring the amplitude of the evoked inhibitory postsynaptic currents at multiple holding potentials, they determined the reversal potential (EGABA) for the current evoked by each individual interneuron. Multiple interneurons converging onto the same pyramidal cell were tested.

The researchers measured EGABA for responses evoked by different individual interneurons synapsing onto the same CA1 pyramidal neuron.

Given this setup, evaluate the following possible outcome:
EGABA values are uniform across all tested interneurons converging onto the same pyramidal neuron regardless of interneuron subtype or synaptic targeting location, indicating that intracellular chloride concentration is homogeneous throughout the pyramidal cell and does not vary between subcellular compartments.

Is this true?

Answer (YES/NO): NO